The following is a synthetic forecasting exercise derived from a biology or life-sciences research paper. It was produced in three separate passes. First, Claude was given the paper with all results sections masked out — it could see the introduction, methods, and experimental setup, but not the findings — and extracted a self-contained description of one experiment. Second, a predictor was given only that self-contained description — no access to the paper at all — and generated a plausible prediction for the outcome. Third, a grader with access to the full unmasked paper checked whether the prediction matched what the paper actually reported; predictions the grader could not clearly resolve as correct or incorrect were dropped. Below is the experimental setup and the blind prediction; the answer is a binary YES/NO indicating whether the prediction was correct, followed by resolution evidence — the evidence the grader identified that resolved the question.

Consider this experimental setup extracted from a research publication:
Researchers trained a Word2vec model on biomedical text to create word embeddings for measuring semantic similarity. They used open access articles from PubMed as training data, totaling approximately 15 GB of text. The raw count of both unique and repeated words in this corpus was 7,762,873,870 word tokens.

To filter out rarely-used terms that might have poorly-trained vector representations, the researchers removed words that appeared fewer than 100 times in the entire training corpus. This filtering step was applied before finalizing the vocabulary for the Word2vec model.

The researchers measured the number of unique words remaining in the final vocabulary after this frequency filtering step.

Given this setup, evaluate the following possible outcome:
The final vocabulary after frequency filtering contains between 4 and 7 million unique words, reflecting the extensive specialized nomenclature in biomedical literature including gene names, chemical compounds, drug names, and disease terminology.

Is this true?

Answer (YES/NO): NO